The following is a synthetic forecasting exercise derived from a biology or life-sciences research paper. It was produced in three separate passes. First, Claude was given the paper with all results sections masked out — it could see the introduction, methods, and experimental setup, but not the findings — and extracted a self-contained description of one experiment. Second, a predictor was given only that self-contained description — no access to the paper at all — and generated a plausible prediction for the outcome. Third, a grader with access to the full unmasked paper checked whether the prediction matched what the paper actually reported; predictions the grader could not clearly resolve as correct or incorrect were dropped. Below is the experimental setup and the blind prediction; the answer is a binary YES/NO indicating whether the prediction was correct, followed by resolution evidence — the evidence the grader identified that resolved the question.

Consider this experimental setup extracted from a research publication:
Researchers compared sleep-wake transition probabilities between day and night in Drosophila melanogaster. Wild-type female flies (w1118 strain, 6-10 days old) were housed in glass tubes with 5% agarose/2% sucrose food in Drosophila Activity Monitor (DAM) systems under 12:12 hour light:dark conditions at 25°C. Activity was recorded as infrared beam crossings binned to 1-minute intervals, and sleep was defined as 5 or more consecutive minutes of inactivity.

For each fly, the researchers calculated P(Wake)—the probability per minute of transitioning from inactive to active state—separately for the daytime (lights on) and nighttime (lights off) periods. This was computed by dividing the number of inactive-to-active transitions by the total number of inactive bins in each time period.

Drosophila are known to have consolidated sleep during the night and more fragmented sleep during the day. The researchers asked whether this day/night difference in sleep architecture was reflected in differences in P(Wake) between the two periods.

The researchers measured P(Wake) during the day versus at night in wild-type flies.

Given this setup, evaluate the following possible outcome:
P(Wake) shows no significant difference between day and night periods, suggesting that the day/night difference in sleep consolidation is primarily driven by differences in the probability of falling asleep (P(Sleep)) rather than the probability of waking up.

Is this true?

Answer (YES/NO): NO